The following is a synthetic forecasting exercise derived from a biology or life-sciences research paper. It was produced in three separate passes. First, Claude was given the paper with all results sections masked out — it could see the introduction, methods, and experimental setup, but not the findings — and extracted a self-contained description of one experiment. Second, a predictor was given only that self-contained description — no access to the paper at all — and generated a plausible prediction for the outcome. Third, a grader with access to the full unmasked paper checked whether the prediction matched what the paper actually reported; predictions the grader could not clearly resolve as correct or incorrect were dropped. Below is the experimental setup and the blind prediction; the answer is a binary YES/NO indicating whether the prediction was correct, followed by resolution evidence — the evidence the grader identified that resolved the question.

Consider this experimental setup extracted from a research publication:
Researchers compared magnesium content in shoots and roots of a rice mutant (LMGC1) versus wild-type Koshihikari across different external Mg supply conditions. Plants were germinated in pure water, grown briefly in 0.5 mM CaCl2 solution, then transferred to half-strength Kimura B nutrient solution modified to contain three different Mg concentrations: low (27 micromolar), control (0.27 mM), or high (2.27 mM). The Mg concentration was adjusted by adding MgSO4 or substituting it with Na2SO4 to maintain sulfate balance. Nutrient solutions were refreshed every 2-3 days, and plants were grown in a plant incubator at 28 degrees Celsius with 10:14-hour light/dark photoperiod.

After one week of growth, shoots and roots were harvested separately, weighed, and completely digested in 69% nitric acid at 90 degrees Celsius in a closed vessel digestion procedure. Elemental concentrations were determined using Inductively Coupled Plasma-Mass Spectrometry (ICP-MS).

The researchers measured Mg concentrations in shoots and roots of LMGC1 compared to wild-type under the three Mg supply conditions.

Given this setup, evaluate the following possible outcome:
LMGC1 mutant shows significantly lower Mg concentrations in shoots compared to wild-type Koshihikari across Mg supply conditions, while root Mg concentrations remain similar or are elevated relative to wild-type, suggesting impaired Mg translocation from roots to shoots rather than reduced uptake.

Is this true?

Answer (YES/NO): YES